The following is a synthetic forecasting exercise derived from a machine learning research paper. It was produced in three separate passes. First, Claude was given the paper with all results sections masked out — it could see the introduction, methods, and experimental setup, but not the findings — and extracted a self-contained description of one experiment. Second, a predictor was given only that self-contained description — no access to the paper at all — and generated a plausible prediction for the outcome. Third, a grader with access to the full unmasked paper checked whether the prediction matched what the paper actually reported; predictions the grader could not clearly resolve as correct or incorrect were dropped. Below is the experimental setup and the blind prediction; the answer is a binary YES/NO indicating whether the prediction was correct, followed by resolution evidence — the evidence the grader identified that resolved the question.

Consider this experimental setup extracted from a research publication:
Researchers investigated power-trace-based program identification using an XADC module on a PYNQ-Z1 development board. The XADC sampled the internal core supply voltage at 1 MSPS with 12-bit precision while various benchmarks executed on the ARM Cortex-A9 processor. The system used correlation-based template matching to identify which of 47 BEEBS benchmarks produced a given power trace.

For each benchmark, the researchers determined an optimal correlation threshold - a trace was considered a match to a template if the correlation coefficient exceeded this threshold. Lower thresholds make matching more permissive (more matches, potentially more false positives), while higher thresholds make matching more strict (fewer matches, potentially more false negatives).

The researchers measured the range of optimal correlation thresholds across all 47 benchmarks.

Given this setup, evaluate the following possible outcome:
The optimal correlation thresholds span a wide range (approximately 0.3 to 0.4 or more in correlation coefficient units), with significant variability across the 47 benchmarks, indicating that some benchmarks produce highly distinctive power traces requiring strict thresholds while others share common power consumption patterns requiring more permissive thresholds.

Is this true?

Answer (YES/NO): YES